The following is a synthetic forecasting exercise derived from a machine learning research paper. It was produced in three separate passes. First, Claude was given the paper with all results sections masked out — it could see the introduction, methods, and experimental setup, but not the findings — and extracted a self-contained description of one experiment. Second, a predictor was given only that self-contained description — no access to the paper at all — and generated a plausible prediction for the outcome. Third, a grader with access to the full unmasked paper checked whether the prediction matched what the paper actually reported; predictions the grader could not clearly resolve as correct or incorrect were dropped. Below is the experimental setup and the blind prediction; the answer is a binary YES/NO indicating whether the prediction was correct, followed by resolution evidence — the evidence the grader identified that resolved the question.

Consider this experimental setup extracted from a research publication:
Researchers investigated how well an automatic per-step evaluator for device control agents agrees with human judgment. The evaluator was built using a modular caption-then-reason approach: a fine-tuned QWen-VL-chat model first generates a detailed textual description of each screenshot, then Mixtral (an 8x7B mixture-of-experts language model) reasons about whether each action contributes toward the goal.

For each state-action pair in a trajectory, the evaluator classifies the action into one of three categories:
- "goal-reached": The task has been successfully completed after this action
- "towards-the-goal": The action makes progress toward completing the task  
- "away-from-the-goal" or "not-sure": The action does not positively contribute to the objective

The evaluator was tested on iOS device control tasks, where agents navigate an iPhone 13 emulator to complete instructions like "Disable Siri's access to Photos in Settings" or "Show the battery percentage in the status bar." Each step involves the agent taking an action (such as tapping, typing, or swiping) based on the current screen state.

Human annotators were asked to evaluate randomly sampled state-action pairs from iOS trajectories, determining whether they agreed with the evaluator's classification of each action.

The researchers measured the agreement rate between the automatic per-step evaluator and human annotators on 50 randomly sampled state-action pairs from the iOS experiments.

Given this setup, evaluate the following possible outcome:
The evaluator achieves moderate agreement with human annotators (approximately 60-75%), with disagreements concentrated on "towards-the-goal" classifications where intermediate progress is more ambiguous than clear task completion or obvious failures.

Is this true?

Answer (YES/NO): NO